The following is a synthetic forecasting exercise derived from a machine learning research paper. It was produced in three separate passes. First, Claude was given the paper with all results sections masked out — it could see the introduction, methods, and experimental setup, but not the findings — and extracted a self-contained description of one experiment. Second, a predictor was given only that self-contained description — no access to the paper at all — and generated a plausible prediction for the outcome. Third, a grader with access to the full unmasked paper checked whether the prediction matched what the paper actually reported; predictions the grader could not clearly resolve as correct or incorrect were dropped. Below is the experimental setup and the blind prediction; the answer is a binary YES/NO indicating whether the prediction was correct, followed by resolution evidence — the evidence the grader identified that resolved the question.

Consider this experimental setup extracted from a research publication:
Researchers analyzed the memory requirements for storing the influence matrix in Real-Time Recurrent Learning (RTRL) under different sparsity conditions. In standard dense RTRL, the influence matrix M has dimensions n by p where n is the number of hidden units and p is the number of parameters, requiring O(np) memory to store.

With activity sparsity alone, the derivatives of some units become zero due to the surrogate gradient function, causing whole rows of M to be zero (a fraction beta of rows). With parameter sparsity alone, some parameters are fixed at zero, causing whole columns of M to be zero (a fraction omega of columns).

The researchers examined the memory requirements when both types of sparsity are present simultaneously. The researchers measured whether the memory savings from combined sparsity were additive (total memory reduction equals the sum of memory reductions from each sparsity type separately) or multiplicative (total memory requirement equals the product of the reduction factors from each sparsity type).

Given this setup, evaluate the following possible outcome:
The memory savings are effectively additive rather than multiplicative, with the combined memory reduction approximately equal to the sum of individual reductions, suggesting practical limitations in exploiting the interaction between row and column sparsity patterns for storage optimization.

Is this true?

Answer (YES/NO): NO